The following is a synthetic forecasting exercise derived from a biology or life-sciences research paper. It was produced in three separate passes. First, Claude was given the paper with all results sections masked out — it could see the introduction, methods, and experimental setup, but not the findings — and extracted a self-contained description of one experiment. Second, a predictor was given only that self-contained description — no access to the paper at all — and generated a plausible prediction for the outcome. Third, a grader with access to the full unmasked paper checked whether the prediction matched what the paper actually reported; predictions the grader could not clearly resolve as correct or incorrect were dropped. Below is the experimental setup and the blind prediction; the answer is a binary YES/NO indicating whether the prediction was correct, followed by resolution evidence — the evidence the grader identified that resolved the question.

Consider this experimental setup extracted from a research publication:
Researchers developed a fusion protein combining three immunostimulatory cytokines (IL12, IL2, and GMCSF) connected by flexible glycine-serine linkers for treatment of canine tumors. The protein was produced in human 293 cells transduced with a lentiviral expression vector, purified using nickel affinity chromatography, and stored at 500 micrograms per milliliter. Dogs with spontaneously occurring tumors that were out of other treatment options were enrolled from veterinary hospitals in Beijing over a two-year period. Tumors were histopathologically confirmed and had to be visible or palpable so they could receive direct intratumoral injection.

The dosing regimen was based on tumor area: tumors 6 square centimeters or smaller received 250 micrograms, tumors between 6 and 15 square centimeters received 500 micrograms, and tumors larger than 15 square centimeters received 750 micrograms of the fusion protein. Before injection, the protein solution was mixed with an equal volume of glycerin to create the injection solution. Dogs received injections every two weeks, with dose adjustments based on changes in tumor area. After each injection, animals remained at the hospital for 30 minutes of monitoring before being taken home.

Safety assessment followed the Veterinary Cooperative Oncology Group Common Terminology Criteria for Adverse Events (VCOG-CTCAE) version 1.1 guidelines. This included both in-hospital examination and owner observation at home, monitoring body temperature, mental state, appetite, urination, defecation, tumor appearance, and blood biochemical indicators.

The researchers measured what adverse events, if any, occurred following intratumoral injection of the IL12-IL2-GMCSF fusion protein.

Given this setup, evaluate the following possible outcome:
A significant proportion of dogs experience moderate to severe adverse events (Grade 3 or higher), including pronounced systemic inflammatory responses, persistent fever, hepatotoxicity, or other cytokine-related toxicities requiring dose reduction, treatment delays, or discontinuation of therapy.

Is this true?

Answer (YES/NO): NO